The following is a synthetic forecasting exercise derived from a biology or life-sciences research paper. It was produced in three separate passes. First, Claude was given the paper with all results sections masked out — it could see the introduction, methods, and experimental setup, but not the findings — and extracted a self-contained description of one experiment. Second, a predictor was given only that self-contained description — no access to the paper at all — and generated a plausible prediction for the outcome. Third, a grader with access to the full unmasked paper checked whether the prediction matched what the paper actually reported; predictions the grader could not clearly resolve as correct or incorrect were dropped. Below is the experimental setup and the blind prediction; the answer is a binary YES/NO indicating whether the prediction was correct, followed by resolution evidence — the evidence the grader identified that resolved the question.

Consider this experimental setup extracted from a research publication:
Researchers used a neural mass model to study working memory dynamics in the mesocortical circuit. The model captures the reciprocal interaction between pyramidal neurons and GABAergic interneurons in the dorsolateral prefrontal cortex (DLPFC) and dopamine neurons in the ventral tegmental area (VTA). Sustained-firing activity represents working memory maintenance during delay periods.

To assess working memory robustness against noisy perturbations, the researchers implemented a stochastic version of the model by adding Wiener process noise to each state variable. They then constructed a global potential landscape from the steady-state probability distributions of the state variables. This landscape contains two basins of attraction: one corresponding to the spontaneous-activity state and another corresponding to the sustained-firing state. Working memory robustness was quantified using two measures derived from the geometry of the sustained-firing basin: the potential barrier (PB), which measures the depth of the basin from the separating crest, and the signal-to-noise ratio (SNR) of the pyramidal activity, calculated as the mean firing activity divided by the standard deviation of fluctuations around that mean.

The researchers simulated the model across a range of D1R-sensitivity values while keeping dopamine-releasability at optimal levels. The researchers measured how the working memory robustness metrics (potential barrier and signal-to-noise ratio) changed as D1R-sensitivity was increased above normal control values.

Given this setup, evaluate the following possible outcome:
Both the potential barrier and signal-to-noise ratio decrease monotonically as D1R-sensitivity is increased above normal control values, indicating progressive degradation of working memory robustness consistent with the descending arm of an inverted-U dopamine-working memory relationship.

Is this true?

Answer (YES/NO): NO